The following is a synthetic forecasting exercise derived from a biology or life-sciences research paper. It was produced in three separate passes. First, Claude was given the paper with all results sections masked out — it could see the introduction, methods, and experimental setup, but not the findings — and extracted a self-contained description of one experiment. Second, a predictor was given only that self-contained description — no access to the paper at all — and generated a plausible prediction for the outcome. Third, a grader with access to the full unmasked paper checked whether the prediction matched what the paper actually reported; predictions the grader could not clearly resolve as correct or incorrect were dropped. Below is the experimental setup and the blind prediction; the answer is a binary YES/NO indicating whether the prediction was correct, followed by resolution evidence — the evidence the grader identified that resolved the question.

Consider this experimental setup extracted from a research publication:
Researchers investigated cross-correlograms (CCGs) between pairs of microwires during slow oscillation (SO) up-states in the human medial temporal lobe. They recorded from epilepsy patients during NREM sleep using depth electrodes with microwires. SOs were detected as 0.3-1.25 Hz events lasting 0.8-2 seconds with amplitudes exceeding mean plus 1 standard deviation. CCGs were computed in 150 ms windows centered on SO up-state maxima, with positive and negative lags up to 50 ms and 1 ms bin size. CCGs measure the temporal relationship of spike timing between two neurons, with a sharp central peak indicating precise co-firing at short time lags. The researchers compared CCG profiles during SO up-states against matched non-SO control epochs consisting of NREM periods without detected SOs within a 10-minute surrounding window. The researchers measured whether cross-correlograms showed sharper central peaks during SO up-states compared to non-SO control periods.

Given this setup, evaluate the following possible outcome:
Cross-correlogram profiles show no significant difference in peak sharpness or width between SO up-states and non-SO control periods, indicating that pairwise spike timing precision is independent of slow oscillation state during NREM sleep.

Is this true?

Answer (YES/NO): NO